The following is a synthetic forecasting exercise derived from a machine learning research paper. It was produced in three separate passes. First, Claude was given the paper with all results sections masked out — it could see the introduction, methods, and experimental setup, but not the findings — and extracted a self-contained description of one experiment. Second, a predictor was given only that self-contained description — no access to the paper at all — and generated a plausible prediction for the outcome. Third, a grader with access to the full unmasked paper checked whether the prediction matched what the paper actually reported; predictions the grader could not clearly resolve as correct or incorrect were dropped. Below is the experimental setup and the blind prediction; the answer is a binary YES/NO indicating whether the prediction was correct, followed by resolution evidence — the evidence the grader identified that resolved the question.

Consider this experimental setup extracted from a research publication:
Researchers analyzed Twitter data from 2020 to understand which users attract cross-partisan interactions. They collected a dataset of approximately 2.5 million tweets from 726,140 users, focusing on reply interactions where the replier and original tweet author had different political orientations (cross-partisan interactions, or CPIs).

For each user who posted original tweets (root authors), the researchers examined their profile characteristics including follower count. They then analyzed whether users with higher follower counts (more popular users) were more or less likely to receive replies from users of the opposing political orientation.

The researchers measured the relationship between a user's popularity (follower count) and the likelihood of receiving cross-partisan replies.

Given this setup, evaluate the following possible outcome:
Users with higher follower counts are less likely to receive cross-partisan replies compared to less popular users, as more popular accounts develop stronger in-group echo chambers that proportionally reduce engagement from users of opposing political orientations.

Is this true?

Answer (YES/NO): NO